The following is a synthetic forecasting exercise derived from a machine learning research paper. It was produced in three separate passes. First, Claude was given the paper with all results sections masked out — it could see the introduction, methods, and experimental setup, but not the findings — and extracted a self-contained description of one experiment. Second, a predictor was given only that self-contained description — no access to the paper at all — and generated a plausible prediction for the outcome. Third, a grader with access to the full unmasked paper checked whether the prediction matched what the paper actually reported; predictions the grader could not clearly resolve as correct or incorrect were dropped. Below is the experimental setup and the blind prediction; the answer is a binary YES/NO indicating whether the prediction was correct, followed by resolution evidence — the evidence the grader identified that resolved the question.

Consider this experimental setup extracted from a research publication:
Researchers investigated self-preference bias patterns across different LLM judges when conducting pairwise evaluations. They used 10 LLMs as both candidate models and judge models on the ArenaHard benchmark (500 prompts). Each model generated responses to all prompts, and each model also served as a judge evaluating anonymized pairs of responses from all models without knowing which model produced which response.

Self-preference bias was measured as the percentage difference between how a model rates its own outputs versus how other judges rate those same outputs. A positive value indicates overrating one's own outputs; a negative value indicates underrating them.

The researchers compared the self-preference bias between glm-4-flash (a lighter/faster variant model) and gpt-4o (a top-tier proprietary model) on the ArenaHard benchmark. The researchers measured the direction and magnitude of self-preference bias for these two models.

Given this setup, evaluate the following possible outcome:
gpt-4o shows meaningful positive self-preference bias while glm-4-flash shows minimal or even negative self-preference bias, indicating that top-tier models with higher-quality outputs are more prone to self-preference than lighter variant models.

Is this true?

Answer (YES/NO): NO